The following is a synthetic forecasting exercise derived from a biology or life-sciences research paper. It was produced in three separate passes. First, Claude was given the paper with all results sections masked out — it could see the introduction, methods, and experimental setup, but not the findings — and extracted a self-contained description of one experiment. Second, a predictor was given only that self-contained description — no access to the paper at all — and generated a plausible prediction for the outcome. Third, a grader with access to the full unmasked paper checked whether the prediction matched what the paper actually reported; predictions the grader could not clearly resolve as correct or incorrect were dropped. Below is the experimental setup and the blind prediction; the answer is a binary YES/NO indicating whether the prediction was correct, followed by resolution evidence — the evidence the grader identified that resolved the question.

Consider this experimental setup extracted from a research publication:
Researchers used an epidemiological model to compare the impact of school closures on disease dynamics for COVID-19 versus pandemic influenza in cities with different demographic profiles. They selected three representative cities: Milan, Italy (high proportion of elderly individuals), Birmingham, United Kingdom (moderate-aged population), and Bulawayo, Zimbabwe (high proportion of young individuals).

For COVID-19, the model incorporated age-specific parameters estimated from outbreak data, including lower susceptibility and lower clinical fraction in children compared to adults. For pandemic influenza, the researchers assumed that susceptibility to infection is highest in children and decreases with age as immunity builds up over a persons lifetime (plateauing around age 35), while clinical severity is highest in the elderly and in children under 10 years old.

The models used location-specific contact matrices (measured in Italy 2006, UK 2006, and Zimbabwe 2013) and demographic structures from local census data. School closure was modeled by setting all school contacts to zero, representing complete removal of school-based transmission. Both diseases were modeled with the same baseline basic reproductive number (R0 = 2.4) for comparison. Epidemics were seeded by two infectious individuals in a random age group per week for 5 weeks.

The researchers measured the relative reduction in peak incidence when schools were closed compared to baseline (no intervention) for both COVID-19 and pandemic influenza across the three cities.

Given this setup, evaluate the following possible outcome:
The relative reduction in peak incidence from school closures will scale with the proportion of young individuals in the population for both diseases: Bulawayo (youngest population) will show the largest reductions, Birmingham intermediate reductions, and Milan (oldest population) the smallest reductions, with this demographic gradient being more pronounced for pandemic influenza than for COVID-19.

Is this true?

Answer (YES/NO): NO